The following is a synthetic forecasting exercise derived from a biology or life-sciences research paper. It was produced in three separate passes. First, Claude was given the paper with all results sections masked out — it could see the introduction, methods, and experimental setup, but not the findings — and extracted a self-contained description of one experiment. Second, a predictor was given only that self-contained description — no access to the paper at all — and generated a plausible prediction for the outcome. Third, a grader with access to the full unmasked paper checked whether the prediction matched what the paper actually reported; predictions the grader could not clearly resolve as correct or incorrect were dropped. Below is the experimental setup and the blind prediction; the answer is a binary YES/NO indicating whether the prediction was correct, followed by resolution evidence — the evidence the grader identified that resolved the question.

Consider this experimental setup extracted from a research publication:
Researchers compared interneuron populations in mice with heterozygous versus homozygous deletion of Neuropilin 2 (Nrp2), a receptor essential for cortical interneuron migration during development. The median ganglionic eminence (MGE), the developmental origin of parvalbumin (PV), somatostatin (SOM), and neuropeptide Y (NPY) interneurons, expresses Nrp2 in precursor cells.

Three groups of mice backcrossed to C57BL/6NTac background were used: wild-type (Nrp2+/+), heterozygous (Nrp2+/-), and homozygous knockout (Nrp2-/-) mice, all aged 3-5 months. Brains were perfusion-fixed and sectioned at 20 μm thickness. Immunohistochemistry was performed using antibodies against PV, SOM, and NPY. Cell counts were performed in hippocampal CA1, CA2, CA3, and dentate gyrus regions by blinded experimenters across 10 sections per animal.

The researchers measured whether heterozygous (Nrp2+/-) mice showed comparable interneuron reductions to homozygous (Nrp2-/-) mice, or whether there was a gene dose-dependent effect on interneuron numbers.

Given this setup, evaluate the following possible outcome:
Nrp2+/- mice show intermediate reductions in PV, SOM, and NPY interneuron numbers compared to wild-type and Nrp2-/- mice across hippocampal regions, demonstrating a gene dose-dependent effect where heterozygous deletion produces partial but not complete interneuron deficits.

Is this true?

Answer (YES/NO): NO